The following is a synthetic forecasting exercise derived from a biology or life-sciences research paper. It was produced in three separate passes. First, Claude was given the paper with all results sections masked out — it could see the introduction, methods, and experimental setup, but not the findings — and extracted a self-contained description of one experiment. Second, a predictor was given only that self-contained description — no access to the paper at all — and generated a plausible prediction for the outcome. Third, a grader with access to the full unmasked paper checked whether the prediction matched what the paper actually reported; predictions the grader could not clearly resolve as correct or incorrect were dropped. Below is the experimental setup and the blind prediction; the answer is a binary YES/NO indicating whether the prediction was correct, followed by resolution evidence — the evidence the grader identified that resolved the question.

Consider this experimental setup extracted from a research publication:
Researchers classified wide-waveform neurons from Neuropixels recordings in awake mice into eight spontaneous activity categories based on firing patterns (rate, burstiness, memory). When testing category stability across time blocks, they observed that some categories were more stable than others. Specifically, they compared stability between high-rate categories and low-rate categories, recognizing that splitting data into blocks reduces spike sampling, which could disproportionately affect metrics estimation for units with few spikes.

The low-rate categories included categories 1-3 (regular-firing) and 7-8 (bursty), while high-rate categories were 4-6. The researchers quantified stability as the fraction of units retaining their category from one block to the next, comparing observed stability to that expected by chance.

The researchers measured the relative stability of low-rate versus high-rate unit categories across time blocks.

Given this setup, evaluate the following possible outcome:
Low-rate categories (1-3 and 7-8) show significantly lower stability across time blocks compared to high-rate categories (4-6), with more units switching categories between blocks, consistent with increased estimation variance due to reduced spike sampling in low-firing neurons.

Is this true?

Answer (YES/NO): YES